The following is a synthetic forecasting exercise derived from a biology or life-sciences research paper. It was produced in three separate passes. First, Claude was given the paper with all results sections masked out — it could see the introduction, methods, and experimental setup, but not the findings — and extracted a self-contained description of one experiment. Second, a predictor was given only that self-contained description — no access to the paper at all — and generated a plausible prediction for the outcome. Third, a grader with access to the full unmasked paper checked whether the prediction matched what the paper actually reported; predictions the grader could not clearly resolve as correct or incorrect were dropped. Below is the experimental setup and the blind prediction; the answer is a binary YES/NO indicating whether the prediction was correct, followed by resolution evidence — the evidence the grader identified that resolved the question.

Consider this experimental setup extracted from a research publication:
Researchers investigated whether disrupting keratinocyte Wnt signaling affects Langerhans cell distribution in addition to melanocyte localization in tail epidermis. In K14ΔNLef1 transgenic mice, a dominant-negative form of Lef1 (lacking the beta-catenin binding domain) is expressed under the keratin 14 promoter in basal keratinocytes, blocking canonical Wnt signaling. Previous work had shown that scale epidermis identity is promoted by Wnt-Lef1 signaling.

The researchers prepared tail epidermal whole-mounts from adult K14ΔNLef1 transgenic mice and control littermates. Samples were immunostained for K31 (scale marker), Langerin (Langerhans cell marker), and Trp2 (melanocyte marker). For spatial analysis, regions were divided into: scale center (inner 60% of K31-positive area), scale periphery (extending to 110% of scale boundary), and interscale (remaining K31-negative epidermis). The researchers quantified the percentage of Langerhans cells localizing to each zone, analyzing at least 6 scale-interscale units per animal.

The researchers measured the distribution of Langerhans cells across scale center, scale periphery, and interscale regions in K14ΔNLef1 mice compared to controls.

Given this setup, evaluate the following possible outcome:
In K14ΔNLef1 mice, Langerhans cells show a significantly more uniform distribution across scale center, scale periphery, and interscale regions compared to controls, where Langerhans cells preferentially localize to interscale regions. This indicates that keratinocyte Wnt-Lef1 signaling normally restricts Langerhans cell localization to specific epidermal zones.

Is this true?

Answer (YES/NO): NO